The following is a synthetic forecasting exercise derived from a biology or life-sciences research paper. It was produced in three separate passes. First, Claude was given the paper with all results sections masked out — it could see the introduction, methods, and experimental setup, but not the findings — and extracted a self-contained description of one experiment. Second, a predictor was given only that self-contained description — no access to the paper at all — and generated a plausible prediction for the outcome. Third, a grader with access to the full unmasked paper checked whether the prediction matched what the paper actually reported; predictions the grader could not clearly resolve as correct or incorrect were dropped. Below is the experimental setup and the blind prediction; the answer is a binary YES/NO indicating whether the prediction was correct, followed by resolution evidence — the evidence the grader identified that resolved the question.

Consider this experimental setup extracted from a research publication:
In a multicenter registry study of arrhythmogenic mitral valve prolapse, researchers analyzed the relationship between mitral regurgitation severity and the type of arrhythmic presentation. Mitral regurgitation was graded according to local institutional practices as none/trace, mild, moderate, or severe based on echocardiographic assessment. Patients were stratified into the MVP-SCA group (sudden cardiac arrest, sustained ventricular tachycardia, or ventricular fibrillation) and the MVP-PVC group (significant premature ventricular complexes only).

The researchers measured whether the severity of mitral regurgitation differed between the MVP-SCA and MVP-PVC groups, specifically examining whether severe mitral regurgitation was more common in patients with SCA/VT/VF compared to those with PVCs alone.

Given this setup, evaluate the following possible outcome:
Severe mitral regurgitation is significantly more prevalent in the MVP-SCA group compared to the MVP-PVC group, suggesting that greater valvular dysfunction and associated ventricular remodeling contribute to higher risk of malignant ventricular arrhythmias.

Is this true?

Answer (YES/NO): NO